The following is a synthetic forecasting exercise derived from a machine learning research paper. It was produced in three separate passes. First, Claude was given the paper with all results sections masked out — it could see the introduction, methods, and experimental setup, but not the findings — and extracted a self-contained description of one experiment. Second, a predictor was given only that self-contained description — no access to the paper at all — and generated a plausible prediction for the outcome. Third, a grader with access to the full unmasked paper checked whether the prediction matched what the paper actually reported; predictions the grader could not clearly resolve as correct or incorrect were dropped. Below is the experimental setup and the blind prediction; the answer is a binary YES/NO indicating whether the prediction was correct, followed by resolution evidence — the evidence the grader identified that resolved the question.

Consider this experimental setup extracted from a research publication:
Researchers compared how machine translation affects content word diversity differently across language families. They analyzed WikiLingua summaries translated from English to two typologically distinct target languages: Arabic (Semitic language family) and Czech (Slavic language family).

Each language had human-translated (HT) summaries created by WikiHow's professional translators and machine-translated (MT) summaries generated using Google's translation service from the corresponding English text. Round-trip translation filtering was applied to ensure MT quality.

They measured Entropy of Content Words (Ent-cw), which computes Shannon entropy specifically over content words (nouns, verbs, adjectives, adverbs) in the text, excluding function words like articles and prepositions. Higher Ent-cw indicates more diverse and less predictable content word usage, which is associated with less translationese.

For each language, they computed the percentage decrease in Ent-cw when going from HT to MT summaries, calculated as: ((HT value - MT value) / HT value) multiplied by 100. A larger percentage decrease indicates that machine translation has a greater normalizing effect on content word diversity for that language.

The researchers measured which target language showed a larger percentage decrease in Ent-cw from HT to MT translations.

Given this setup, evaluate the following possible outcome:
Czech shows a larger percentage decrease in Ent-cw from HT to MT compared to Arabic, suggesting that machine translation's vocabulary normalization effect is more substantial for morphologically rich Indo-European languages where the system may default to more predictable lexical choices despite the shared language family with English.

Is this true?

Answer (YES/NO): YES